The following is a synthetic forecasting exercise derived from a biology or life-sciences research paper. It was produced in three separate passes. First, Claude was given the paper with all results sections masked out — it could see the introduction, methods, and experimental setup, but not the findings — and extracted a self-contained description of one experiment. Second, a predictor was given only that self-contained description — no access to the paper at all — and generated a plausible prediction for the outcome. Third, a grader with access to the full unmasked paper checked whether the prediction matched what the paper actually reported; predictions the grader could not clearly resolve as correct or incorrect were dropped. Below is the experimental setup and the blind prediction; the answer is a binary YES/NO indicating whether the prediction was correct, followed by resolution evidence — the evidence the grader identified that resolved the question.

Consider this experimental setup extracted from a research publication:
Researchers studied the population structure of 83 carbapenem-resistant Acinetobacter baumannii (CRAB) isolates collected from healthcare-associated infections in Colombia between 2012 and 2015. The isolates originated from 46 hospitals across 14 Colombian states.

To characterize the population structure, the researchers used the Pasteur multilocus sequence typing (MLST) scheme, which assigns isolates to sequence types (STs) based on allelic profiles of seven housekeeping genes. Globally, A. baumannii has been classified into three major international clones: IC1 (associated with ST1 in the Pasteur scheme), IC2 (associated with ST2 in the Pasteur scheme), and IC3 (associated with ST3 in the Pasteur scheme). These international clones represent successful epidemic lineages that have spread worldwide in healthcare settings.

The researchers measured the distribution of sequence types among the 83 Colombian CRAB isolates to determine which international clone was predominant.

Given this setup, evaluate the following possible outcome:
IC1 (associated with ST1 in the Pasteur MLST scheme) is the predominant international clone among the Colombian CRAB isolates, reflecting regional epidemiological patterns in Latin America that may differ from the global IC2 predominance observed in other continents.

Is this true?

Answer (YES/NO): NO